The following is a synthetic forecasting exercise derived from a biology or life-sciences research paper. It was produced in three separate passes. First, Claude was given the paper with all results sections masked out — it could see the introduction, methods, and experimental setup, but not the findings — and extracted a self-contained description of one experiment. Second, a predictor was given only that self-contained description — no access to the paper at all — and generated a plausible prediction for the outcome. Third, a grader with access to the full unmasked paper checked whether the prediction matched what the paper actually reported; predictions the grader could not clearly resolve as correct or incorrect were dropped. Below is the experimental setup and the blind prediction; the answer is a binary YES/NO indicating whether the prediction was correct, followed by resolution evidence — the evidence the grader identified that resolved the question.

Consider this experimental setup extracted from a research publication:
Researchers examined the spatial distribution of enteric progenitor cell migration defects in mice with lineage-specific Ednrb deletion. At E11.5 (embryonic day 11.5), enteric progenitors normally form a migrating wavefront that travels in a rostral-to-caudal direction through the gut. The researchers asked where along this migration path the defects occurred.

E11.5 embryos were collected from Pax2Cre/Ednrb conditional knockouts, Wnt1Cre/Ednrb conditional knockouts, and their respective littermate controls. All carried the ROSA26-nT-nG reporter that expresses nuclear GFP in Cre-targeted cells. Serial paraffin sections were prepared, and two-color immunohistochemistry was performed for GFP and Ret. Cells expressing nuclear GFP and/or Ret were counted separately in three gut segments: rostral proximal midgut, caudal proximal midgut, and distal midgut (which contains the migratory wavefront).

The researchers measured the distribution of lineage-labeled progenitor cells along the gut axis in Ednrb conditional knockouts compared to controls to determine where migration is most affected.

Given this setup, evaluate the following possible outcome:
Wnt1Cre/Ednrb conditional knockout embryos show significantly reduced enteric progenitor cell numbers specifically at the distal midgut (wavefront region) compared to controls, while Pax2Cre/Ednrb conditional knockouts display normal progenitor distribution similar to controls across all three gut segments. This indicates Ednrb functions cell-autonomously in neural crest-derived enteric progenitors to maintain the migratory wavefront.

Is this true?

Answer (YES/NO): NO